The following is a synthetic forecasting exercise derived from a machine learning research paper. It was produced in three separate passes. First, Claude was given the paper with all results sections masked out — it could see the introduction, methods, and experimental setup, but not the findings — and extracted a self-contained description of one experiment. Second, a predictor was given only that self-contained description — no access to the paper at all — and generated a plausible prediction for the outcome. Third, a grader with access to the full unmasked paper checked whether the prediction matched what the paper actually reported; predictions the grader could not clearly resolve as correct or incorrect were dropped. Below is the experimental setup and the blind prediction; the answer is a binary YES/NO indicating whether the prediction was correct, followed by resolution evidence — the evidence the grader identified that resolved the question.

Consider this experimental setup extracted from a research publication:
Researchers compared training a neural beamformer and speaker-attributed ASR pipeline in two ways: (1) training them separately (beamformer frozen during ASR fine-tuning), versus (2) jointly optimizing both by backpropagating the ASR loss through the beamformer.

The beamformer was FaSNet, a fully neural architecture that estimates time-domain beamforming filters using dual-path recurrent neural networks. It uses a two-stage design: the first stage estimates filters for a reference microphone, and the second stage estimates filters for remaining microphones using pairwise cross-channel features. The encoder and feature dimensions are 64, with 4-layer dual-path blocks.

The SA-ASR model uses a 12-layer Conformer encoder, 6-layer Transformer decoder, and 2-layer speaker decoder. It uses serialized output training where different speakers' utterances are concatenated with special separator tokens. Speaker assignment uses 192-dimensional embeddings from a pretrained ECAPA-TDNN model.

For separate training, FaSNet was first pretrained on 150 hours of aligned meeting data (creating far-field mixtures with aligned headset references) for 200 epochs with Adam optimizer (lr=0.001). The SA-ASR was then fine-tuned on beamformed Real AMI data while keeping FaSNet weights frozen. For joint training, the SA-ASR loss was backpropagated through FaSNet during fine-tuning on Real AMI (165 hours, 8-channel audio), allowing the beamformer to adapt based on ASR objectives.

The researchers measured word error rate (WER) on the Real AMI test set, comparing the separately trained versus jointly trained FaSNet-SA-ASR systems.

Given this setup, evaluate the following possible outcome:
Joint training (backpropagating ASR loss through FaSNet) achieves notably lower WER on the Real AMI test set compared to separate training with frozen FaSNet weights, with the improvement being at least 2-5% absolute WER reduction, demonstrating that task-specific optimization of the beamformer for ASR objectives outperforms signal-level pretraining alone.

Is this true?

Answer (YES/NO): YES